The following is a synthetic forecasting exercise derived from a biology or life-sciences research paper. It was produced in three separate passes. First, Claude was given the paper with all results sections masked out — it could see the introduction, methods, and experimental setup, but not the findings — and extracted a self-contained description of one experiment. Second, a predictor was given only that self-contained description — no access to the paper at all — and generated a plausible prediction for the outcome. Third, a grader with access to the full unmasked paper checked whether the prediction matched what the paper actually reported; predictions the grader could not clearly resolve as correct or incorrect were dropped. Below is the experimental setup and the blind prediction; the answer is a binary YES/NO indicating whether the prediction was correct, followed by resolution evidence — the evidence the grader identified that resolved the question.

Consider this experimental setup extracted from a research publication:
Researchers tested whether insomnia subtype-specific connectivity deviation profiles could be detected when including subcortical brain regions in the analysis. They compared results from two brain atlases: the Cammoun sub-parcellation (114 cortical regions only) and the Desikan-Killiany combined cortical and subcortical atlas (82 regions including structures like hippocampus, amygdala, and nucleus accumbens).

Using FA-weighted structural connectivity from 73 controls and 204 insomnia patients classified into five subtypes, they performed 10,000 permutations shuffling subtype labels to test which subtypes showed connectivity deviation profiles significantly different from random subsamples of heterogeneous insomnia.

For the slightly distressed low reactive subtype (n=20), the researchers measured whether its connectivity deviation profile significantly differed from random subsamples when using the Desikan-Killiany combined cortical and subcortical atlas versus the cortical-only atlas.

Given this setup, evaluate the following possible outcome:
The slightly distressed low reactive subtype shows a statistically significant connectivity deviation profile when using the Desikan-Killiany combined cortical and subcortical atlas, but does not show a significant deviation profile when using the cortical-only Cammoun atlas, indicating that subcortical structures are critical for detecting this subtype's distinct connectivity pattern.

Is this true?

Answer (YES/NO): YES